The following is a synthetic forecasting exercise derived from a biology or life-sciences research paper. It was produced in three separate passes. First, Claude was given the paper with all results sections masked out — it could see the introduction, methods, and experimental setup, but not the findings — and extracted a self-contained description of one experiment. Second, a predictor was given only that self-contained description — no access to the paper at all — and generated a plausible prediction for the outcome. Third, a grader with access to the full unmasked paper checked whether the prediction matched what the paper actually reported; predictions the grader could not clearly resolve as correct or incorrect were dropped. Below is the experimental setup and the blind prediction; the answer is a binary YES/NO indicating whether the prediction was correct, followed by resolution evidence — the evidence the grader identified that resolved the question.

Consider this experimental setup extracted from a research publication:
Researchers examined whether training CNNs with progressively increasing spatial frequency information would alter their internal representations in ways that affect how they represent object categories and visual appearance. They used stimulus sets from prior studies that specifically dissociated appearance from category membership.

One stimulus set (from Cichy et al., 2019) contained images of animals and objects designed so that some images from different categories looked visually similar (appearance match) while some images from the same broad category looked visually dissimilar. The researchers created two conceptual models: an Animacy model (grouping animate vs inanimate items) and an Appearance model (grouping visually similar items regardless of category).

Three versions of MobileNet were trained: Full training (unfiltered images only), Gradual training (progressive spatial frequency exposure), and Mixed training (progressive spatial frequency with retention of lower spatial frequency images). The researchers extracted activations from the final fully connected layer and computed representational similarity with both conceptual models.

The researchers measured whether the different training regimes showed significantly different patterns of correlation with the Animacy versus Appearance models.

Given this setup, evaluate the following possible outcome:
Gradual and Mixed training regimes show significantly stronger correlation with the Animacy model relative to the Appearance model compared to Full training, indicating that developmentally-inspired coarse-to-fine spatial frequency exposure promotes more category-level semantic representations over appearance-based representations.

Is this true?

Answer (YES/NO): NO